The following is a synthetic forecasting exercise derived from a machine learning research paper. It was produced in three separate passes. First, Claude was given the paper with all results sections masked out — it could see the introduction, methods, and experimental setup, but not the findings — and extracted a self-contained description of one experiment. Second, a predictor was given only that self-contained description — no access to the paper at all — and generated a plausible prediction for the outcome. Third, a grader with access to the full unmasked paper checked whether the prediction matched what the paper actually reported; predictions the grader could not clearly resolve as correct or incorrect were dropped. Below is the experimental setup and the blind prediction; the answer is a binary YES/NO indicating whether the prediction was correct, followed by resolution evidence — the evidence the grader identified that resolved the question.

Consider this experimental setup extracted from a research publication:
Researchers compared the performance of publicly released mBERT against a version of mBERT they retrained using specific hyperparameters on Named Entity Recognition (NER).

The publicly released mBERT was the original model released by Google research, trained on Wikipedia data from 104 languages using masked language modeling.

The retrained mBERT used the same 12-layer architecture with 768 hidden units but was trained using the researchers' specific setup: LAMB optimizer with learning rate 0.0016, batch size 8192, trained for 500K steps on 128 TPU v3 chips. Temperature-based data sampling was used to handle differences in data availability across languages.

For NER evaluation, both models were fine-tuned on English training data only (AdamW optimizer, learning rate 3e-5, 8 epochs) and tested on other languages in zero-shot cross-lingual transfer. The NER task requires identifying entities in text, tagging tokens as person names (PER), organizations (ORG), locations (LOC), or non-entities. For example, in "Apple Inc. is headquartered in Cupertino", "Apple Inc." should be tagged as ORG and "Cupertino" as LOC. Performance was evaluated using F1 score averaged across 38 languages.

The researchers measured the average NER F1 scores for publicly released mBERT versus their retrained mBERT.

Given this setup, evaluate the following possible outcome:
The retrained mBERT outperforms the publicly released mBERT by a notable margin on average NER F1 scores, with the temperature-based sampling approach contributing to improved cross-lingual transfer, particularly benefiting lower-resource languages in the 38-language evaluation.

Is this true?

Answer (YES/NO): NO